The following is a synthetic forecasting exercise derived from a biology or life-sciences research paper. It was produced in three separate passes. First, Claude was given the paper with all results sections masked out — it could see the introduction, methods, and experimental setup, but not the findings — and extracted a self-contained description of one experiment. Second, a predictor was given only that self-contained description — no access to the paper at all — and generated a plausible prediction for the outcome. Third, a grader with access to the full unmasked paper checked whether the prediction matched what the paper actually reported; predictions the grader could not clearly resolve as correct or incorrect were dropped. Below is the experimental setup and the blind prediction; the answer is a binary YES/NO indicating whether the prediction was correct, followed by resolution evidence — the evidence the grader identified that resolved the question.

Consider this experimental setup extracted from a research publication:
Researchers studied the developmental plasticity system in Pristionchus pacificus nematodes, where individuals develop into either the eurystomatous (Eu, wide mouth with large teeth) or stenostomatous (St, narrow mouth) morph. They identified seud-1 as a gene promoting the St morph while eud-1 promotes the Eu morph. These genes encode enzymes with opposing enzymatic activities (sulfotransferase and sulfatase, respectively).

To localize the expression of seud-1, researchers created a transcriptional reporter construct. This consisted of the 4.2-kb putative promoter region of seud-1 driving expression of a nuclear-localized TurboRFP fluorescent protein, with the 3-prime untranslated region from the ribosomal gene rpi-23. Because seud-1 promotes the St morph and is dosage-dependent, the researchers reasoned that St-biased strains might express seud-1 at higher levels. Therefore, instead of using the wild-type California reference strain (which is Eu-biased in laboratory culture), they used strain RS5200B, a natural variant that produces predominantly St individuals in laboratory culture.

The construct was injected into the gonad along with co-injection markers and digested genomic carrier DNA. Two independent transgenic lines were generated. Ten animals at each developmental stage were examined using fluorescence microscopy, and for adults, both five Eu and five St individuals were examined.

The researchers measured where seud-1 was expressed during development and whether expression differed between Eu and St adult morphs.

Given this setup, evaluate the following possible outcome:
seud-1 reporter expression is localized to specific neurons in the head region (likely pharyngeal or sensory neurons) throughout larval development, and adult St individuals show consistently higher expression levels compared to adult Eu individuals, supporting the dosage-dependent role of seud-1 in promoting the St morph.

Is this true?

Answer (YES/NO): NO